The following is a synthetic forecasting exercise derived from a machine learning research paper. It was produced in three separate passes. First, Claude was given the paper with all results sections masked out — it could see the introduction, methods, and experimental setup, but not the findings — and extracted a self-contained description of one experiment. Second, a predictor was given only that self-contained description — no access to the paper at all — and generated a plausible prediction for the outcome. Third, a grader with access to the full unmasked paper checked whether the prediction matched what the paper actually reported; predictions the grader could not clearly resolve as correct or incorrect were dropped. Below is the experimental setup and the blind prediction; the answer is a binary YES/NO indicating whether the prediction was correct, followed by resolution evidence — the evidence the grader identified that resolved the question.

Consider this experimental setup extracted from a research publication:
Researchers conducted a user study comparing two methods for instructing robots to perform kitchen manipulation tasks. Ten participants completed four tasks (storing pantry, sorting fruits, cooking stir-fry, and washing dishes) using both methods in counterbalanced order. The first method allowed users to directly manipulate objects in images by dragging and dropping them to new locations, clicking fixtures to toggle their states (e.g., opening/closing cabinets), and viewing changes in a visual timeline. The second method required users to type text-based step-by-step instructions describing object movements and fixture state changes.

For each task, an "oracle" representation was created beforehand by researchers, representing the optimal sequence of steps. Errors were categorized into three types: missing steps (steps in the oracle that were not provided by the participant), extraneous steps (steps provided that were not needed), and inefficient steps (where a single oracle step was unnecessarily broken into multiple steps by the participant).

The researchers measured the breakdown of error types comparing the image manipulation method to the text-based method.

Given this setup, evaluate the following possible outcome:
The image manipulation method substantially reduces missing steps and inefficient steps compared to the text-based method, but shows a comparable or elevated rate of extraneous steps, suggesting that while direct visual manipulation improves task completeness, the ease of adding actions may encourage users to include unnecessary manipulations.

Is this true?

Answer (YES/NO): NO